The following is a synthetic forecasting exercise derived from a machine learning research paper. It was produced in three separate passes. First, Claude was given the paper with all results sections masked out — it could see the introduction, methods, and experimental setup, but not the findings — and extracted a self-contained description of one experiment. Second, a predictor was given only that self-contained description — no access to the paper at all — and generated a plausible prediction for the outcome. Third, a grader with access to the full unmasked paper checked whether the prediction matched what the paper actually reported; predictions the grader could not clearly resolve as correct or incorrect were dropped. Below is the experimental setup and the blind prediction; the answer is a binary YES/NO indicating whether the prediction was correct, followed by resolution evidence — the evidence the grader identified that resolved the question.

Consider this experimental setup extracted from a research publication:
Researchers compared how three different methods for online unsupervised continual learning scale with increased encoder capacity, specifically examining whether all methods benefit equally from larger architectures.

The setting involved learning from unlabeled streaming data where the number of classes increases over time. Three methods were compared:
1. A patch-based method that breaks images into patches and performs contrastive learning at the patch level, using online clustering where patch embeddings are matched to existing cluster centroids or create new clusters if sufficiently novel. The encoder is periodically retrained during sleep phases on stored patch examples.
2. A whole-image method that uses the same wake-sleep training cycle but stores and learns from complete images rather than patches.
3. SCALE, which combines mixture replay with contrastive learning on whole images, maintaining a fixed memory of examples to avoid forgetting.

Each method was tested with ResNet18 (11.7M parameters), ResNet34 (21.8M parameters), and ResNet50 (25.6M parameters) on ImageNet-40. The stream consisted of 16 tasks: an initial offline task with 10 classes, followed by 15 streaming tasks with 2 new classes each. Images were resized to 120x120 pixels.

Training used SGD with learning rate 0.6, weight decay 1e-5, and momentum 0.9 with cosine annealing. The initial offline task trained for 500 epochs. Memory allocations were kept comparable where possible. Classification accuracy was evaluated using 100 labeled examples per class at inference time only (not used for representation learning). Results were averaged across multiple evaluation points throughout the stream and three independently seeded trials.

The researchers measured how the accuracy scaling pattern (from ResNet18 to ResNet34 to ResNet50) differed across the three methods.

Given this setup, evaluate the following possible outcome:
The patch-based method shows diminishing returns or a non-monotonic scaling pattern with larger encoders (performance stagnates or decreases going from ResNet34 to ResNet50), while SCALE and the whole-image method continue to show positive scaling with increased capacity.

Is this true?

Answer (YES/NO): NO